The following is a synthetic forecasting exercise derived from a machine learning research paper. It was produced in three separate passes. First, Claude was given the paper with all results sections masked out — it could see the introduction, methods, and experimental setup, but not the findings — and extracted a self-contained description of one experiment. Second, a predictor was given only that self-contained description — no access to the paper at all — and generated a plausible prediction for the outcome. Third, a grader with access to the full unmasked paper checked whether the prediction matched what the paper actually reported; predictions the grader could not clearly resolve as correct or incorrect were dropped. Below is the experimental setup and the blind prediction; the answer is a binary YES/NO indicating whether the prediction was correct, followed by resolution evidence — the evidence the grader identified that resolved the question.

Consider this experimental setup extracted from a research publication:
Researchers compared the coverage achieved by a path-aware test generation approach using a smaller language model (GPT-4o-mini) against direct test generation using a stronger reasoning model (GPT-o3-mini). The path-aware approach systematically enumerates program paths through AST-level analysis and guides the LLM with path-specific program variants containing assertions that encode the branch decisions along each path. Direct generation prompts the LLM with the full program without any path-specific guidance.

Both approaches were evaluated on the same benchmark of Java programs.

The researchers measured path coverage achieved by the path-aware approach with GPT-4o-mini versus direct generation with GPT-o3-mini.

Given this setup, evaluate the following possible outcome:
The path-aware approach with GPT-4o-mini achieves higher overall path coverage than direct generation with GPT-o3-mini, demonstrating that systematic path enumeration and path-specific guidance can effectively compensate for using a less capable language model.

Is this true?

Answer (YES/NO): YES